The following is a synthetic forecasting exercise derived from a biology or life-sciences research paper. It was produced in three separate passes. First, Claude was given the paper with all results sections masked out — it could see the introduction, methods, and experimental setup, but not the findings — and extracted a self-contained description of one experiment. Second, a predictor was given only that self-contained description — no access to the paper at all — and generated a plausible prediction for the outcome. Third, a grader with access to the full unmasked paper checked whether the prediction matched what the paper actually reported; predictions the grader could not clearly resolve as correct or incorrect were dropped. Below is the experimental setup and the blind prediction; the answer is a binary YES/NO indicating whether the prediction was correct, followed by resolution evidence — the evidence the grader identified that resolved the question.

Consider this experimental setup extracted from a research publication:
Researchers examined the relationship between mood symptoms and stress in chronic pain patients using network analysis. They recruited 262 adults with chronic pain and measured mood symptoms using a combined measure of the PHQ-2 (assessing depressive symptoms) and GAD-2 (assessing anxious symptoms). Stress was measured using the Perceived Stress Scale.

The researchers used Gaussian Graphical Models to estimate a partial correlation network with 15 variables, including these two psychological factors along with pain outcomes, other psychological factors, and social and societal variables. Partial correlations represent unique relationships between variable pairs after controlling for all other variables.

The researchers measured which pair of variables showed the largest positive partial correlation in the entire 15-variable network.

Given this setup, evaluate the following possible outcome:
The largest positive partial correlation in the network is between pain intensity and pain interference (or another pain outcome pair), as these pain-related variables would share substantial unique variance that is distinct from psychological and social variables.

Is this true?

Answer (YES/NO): NO